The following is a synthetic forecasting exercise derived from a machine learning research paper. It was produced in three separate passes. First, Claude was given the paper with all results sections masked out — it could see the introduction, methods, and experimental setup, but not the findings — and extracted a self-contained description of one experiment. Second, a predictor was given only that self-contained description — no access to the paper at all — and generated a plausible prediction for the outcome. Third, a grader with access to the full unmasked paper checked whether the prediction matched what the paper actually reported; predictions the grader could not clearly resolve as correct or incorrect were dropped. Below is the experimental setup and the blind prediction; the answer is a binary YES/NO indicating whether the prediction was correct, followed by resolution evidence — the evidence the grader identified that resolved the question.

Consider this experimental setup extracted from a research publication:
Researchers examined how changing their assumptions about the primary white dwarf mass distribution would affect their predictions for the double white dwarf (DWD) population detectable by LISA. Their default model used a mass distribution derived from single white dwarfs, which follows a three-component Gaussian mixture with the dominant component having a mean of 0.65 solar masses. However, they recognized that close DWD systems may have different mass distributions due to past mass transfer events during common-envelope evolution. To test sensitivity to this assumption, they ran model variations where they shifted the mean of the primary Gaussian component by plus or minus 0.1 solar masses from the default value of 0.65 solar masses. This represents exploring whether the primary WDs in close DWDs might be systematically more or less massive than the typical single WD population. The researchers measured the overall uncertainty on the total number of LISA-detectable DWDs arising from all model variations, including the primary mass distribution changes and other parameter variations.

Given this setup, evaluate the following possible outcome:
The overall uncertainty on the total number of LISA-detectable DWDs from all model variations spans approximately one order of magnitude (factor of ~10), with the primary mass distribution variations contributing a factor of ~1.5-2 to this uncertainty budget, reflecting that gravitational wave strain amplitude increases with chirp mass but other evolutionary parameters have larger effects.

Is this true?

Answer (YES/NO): NO